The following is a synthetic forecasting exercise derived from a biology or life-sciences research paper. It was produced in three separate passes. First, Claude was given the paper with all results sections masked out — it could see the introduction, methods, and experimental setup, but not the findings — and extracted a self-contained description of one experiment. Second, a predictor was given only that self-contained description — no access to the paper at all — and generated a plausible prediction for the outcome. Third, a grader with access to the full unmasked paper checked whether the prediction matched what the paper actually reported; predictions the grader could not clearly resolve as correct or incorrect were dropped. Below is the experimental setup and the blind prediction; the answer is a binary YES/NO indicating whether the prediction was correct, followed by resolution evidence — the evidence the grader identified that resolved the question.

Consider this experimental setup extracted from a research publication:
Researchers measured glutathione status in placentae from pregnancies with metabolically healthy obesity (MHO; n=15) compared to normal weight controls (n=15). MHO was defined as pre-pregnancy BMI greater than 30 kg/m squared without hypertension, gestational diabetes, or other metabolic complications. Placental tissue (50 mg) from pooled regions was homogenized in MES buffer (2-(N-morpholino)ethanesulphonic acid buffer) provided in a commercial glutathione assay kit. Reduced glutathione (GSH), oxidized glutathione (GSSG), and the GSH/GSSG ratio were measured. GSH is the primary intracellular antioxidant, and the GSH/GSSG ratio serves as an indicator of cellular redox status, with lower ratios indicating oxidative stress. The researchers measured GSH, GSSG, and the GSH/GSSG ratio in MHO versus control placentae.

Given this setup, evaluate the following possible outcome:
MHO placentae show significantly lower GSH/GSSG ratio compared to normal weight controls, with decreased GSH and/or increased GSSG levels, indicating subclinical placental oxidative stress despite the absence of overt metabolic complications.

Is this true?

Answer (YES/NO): NO